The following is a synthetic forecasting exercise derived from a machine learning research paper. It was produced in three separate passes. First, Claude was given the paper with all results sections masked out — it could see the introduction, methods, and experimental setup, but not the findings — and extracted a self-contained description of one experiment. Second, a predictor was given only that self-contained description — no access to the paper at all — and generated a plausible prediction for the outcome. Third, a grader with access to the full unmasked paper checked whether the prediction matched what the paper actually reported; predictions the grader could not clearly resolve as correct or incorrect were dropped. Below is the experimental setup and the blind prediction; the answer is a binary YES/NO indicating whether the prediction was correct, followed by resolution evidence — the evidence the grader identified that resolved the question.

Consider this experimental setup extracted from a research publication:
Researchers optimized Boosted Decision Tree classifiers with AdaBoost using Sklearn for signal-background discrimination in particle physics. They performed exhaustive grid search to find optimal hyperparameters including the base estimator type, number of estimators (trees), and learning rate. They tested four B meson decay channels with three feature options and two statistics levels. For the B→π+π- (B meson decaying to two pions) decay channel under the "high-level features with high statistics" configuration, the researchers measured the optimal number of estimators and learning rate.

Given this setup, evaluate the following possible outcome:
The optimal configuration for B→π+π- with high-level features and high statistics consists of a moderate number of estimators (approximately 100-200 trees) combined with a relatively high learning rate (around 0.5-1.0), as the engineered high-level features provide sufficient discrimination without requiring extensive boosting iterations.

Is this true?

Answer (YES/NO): YES